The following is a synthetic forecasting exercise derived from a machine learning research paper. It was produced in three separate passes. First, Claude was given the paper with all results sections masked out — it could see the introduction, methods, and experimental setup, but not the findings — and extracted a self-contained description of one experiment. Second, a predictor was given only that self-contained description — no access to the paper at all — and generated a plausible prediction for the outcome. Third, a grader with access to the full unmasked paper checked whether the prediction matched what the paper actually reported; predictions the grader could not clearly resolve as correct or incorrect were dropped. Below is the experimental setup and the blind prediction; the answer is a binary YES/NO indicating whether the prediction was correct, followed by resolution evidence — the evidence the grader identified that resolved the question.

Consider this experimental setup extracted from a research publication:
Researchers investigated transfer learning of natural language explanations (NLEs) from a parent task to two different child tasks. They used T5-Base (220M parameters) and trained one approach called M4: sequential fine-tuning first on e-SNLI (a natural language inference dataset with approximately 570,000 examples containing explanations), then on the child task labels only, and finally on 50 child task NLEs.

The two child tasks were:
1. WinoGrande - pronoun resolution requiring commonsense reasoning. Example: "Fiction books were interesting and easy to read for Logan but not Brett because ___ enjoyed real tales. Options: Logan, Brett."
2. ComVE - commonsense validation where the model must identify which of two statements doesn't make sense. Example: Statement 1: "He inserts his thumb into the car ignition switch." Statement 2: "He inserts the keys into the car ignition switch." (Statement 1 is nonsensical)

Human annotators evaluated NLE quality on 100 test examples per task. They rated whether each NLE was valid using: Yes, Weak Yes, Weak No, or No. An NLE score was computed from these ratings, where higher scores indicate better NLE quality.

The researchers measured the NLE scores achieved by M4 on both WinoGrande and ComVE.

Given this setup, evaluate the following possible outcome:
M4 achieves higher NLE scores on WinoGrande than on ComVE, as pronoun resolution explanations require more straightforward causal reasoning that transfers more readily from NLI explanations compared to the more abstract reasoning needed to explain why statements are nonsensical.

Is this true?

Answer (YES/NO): NO